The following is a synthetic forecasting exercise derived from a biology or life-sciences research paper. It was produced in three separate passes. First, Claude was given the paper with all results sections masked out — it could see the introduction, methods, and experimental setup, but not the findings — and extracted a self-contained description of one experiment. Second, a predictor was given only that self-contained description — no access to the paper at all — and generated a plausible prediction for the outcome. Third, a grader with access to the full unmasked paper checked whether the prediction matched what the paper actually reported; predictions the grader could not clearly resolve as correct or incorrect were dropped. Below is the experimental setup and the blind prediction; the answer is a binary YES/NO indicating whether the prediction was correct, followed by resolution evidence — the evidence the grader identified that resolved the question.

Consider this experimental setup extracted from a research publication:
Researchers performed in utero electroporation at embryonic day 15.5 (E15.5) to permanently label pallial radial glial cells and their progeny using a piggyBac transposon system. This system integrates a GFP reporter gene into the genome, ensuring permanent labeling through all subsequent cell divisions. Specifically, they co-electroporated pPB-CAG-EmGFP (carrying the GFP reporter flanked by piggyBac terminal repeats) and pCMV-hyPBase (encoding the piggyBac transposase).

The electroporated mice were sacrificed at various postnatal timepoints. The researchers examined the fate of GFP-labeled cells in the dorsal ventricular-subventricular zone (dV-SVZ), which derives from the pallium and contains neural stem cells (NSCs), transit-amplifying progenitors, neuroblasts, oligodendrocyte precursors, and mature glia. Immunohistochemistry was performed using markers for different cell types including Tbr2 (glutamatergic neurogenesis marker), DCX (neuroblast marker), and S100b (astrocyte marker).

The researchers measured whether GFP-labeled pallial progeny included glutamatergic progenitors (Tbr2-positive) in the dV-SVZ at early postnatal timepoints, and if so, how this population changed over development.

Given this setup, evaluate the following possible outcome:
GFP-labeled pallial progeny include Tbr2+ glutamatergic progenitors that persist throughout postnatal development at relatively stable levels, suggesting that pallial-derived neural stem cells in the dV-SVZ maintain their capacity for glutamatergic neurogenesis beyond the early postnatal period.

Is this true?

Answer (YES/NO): NO